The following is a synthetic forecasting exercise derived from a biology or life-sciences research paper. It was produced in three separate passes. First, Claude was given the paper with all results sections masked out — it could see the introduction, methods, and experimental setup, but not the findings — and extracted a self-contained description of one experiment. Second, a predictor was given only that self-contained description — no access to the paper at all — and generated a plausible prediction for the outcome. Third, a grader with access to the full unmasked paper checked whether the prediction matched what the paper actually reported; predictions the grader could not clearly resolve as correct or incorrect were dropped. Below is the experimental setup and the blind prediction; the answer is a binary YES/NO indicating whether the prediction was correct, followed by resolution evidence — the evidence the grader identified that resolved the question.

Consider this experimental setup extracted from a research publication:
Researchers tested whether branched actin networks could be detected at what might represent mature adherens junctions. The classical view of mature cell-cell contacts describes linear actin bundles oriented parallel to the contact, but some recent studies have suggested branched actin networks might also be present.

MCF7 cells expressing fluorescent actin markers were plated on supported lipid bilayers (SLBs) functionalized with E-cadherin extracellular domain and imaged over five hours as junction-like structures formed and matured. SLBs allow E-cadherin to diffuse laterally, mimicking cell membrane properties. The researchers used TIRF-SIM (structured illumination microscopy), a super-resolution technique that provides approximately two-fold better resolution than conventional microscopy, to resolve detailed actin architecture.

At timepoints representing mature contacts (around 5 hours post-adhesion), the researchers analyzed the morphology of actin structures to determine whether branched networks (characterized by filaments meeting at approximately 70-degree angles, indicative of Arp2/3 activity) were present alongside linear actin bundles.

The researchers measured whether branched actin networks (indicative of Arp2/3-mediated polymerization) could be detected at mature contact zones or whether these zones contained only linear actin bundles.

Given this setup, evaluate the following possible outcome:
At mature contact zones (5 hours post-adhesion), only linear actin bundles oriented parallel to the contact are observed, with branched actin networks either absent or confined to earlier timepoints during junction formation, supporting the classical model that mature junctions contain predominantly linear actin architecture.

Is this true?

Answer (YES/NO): NO